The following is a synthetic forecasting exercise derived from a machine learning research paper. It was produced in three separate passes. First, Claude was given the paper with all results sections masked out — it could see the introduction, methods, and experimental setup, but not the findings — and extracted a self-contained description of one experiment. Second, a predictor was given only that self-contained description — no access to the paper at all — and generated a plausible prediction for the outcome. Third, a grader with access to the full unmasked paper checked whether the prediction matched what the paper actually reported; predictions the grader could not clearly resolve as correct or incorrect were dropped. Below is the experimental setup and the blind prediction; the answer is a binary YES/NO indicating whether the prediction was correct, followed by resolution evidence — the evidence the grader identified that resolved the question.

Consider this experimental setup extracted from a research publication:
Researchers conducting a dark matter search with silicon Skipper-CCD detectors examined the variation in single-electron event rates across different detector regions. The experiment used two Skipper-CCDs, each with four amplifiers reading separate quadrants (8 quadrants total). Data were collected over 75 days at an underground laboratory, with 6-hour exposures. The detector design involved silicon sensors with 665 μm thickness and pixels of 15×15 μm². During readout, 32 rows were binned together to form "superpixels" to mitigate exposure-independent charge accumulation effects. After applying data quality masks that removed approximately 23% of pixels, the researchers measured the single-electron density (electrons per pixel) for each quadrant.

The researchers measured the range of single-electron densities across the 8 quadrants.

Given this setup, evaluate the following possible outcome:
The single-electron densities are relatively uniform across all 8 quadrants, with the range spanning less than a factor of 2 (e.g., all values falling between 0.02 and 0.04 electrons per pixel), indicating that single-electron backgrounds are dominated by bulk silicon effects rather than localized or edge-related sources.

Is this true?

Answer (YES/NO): NO